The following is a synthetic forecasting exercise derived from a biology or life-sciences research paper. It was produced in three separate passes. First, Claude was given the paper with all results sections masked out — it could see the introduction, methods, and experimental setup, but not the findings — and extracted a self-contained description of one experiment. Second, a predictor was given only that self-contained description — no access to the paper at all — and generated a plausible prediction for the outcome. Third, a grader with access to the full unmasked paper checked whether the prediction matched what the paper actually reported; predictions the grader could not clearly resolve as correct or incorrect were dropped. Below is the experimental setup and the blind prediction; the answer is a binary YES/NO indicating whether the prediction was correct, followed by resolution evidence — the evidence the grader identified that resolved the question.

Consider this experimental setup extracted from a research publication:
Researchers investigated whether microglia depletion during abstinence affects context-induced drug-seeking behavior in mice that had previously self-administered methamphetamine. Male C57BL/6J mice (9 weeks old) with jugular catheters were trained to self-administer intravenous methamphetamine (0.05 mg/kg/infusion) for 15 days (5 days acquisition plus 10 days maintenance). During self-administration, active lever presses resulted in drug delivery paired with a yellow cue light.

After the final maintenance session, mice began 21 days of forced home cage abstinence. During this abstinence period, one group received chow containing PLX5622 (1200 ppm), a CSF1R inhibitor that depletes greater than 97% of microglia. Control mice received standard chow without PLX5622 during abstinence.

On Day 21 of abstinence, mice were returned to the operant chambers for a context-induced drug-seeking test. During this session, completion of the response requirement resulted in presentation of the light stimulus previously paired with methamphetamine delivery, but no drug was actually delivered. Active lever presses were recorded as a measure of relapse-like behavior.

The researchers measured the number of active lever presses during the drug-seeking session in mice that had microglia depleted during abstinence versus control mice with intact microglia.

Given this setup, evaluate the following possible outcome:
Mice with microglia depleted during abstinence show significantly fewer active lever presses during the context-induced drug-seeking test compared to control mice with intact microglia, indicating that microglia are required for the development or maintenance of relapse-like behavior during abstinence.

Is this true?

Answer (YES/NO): NO